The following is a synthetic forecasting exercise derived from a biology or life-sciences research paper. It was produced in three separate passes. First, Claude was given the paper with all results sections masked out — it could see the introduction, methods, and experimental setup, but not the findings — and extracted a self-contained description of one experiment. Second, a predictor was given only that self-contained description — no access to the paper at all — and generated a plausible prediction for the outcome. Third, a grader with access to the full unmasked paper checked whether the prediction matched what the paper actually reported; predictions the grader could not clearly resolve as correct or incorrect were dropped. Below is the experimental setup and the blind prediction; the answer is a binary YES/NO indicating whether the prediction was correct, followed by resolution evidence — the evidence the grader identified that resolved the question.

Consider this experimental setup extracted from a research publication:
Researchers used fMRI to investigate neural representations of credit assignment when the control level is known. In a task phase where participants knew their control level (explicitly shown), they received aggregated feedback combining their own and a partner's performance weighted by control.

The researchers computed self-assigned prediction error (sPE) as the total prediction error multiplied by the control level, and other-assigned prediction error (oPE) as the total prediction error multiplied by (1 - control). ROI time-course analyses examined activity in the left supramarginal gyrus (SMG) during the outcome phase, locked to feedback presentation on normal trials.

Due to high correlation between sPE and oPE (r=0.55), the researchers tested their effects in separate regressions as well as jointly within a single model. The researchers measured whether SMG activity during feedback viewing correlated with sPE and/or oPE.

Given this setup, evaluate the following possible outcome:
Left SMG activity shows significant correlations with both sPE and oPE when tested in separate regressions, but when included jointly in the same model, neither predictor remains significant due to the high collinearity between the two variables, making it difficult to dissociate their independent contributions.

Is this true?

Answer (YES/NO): NO